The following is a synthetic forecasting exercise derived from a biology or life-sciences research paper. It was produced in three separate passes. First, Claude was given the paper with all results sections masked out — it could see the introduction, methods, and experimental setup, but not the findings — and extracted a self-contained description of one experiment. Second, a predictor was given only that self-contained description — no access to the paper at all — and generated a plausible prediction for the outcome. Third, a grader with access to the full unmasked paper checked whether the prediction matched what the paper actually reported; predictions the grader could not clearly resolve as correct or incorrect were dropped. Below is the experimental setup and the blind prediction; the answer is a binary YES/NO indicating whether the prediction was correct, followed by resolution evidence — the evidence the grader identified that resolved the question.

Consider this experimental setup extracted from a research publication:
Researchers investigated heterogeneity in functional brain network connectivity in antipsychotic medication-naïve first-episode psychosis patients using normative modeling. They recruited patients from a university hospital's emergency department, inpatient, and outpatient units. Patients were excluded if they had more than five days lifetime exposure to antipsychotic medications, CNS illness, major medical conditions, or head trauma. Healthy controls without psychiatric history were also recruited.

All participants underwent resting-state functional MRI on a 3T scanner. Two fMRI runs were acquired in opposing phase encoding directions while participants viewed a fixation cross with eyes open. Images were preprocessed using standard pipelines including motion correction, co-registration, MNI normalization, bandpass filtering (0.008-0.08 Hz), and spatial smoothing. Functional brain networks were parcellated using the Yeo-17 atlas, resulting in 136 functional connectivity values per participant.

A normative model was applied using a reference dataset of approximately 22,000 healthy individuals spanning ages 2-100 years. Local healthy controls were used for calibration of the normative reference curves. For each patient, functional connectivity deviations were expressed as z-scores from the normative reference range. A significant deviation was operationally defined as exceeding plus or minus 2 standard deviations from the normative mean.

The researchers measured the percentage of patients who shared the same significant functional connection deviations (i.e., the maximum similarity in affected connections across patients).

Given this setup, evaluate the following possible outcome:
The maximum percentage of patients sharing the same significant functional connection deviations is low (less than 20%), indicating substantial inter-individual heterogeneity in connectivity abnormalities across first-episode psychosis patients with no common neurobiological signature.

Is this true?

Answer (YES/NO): YES